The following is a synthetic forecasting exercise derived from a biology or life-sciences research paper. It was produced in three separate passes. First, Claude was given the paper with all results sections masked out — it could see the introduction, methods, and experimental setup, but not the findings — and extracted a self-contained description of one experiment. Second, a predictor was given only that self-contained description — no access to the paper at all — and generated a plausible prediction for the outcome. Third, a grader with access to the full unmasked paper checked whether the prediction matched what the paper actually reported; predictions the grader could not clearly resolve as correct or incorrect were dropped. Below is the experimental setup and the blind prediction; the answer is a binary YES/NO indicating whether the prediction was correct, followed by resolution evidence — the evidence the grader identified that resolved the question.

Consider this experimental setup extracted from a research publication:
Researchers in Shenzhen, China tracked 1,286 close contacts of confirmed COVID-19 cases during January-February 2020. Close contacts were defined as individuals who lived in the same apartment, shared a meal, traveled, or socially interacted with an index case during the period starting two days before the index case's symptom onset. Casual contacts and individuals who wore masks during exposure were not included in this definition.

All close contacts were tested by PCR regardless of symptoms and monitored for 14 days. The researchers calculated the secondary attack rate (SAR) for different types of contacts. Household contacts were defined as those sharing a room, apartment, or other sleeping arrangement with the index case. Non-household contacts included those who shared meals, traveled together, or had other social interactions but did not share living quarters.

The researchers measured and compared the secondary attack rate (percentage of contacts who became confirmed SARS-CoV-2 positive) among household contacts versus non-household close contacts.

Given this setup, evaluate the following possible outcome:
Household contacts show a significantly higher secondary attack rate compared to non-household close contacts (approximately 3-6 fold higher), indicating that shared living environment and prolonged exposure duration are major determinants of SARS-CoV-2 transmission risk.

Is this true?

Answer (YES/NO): YES